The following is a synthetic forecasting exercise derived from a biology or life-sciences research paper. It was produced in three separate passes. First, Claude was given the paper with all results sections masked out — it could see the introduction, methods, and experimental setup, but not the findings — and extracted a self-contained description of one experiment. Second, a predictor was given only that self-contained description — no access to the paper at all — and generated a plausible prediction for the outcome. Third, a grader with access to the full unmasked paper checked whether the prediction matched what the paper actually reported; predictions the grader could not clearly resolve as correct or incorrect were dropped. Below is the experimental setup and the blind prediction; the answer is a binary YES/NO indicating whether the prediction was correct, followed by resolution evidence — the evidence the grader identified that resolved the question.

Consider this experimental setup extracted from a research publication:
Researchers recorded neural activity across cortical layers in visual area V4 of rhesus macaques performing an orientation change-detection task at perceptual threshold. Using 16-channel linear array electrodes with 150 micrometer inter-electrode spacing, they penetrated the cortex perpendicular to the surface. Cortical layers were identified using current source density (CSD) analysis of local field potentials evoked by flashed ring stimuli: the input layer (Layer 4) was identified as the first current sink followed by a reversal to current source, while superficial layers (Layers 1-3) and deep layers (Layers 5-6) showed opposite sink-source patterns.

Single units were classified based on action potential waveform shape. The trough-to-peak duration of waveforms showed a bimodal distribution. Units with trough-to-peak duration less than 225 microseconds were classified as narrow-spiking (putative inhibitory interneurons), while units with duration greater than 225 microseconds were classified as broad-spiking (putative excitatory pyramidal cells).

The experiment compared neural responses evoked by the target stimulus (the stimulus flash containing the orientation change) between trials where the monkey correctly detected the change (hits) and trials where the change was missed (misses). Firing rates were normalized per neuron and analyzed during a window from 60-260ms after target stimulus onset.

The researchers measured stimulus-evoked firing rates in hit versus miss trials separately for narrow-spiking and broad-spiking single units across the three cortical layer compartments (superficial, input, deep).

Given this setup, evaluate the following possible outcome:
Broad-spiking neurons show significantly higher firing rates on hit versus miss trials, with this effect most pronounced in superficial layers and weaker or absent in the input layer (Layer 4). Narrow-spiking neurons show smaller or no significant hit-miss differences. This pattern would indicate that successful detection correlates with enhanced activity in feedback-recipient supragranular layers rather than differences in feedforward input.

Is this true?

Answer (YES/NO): NO